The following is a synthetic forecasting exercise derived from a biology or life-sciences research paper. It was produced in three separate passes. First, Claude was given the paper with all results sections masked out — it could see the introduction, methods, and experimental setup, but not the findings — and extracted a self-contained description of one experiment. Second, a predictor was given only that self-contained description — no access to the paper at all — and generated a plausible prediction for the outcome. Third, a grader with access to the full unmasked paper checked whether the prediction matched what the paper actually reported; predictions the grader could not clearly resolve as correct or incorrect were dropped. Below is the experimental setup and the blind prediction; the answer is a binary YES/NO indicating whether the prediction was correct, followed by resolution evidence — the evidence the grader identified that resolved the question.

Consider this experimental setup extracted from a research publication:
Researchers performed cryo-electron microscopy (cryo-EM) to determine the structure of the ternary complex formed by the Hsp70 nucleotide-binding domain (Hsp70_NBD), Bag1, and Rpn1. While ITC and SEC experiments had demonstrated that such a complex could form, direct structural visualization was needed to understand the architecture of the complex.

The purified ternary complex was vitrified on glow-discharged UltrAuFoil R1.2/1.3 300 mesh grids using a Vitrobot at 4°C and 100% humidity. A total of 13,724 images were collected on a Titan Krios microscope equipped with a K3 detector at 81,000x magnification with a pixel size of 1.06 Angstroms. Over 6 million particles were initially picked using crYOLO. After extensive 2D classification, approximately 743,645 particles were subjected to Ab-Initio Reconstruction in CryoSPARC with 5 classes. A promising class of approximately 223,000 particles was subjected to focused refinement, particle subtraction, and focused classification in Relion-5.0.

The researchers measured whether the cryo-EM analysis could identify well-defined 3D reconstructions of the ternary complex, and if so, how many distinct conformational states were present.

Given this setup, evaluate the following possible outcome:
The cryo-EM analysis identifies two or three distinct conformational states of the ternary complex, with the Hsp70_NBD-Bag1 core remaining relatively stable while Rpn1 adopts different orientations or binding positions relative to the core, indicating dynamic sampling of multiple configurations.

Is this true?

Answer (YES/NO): NO